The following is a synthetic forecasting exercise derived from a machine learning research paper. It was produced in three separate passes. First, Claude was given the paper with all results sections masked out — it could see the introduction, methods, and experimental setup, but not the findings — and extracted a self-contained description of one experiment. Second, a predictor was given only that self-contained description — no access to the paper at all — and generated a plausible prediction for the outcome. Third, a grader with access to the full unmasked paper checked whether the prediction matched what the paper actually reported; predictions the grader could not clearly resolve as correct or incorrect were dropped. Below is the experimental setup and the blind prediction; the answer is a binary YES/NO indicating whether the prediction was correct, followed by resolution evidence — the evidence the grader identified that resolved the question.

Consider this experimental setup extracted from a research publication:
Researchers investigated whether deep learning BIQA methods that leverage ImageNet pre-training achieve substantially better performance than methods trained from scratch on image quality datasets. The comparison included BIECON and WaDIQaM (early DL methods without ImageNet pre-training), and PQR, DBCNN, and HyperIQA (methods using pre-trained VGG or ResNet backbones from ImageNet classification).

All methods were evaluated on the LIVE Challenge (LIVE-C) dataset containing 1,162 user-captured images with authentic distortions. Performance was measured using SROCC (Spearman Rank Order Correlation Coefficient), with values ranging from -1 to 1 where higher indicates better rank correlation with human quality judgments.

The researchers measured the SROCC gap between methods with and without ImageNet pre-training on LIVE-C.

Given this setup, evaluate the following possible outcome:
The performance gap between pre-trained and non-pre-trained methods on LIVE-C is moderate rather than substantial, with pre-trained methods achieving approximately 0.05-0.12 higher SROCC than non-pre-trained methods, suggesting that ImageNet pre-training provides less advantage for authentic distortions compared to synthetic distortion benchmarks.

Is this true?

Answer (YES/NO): NO